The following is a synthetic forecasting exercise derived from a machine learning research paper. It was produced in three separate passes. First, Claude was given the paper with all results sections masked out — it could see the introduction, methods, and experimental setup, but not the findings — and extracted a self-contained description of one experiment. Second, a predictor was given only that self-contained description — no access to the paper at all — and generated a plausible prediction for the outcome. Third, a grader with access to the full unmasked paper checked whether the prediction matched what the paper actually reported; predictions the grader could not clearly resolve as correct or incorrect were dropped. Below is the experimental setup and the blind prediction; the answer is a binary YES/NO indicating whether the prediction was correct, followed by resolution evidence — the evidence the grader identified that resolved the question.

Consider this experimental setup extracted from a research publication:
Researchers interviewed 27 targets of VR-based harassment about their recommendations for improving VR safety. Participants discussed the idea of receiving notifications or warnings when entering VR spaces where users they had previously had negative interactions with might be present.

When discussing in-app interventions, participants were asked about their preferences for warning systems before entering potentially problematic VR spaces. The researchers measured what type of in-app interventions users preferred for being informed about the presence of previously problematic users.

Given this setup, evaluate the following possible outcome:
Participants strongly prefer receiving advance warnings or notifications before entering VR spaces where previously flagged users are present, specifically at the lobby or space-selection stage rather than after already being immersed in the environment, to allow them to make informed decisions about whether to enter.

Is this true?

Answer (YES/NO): NO